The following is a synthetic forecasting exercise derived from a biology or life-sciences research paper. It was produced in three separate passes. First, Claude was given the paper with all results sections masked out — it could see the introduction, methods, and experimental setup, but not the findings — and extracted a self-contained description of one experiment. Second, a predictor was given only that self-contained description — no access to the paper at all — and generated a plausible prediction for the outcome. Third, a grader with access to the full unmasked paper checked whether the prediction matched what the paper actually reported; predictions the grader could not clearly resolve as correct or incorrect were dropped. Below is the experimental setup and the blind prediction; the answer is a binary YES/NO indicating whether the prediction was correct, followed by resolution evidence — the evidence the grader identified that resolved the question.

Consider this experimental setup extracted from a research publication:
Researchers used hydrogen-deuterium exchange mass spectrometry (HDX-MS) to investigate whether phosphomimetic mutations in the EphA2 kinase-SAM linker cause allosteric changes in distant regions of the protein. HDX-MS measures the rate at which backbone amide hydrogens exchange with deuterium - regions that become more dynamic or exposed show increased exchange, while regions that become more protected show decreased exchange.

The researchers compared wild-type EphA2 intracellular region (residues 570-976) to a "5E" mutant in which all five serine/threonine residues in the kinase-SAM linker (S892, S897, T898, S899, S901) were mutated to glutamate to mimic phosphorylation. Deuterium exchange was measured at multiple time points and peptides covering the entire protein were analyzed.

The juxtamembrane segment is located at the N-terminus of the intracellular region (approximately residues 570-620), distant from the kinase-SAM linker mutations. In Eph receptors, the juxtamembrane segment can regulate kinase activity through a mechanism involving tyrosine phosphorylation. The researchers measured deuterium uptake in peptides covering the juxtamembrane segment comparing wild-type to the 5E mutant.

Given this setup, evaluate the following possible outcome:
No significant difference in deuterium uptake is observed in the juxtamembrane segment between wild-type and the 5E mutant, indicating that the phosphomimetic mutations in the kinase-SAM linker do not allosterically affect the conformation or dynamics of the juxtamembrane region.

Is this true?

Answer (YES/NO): NO